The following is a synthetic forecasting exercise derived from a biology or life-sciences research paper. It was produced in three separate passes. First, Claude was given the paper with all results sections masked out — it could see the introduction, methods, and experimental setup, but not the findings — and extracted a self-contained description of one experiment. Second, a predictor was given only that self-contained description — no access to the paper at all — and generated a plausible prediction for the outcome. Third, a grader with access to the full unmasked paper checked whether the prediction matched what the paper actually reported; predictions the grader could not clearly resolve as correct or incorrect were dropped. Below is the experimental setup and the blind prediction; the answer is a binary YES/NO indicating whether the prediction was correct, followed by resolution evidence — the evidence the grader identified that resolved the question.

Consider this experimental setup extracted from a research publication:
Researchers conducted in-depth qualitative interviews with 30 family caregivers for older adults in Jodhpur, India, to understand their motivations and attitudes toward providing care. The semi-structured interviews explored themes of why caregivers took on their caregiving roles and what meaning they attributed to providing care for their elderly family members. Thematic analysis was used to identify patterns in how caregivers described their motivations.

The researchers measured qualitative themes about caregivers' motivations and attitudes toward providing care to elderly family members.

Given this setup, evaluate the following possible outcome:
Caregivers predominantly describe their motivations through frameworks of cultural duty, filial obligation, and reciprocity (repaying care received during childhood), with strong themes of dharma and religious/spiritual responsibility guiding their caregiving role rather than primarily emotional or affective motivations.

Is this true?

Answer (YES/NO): NO